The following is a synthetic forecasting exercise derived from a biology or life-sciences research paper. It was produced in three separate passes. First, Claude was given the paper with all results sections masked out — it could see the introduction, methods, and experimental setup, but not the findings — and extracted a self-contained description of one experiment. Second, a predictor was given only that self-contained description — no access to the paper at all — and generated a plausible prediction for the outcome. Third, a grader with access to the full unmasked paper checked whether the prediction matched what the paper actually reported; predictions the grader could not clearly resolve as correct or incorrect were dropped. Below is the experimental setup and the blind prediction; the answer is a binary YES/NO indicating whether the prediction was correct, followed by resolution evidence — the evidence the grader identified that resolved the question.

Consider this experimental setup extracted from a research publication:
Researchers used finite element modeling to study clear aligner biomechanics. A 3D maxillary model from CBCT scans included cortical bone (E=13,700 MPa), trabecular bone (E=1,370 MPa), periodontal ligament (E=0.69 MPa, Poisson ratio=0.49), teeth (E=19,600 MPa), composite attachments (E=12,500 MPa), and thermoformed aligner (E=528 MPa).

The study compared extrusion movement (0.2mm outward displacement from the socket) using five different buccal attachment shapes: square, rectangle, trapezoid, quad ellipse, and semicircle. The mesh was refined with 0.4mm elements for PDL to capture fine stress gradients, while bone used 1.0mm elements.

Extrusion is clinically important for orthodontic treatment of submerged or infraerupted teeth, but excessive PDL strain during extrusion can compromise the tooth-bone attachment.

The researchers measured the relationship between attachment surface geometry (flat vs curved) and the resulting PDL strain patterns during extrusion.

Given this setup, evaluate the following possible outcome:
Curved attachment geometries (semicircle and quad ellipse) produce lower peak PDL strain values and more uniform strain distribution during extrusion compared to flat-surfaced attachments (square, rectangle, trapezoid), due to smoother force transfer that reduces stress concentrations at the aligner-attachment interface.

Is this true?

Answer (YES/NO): YES